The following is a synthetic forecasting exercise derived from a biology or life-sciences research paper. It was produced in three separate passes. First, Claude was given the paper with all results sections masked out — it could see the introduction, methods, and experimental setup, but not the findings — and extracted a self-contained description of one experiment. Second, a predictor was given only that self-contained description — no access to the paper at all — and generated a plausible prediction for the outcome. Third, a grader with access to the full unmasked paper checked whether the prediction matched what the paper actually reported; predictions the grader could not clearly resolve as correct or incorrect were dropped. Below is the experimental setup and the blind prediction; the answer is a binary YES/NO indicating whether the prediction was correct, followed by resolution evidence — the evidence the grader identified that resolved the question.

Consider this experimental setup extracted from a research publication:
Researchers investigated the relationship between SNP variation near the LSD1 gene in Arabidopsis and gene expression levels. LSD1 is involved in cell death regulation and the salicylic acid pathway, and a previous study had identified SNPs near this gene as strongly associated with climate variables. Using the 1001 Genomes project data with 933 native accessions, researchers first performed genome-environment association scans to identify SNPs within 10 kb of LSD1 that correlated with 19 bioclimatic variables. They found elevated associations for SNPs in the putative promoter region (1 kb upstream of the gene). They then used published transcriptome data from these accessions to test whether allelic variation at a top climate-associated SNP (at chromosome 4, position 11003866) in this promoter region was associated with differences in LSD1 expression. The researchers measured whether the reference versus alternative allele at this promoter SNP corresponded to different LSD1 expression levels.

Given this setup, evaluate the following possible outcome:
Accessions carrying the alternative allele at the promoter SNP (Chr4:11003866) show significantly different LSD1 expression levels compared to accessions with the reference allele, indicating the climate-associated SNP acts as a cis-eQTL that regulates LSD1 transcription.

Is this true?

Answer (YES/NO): YES